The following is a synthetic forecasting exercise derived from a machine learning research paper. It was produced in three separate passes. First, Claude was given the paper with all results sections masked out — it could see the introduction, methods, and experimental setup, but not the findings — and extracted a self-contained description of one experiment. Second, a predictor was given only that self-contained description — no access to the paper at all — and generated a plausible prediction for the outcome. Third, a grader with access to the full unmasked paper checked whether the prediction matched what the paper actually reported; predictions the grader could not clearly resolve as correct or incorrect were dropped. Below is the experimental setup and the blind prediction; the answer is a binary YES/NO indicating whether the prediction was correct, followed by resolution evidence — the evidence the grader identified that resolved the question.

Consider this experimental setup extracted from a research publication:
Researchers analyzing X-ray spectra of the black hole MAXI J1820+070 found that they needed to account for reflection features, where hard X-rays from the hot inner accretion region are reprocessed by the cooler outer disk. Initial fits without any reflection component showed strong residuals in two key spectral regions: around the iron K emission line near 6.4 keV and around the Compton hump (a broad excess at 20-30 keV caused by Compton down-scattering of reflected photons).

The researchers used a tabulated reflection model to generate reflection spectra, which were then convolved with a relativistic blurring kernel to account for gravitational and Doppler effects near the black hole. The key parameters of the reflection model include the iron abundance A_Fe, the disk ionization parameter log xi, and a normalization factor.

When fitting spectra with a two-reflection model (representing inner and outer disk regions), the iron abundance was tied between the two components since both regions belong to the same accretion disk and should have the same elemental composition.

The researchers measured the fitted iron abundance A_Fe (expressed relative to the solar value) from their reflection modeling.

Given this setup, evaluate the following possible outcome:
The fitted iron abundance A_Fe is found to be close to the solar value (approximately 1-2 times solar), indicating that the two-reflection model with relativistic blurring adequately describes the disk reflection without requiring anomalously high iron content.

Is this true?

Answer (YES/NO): NO